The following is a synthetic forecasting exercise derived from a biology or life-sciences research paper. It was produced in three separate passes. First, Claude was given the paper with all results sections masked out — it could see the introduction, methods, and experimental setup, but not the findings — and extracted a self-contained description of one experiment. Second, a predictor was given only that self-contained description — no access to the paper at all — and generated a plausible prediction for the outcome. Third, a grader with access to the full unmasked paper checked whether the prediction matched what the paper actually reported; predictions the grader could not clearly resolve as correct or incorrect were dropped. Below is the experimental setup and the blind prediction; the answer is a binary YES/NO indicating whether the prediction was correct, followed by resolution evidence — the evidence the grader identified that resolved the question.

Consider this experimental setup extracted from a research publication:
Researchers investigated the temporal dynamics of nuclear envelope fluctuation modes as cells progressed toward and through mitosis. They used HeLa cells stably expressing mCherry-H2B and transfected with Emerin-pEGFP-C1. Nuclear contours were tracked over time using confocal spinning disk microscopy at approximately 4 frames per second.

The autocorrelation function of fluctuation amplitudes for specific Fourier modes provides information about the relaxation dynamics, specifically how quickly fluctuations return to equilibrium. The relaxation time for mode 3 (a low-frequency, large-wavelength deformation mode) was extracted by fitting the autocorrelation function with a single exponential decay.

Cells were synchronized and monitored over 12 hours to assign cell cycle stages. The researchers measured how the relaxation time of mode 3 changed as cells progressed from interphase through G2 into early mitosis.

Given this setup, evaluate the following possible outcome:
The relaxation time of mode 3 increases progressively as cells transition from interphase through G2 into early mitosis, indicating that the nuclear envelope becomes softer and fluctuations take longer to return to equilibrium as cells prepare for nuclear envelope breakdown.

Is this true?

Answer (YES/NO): NO